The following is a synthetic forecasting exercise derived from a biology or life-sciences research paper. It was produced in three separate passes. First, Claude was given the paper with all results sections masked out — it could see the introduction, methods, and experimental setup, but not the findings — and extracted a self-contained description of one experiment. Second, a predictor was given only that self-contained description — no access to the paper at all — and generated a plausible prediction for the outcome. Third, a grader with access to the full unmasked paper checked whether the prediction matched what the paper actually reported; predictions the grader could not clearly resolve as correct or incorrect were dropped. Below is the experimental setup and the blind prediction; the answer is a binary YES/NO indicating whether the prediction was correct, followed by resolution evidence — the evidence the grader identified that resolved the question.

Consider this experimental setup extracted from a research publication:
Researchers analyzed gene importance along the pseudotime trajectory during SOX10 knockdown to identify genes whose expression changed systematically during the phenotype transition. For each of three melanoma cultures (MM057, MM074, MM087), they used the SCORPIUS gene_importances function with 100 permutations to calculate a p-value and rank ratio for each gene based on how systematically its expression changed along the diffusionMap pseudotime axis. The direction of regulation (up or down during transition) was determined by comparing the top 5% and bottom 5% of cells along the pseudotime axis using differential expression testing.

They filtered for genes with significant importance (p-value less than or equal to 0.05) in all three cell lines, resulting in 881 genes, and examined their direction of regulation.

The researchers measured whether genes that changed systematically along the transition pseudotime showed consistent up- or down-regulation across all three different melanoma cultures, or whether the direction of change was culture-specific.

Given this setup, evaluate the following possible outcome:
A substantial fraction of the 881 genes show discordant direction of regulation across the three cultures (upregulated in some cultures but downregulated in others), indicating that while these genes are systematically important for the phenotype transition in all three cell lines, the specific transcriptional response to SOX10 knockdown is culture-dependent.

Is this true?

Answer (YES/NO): NO